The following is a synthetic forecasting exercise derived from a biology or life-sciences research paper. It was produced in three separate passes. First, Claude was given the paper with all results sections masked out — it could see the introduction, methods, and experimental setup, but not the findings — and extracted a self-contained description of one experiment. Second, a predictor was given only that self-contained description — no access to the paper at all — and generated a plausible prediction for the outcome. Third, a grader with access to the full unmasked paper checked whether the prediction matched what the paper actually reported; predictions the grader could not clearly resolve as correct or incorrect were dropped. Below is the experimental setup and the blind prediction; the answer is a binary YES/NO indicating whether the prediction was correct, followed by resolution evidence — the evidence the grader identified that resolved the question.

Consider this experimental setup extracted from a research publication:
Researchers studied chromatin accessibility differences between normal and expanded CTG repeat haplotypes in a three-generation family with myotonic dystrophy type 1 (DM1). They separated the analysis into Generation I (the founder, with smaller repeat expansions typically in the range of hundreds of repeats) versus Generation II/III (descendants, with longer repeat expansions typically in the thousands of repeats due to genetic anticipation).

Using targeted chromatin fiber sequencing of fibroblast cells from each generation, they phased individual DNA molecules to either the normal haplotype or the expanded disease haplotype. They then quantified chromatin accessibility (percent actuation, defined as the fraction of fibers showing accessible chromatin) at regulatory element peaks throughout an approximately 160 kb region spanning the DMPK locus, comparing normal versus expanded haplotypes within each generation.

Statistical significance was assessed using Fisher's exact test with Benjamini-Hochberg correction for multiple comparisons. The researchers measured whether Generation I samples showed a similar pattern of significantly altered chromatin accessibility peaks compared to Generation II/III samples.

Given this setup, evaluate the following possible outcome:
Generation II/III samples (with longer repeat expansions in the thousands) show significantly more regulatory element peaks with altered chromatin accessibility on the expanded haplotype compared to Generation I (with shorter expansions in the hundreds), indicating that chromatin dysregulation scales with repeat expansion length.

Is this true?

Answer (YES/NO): YES